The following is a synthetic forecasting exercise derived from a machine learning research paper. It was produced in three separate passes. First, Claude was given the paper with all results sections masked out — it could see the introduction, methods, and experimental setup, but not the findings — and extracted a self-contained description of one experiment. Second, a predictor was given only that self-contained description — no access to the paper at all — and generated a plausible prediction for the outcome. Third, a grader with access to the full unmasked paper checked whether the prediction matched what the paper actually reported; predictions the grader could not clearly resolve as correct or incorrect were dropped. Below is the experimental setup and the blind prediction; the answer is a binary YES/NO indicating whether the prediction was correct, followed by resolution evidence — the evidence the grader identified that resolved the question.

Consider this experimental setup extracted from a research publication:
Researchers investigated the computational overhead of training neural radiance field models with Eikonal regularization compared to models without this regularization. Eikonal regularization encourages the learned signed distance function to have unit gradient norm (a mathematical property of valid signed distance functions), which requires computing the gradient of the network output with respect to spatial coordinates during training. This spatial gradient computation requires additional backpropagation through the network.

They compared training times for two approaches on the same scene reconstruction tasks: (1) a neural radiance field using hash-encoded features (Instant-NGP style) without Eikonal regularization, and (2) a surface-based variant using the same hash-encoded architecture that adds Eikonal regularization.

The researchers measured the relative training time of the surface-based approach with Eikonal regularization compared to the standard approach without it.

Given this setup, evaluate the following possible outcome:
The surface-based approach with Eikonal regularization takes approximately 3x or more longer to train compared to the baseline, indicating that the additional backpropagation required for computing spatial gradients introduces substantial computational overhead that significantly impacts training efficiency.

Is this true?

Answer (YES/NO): NO